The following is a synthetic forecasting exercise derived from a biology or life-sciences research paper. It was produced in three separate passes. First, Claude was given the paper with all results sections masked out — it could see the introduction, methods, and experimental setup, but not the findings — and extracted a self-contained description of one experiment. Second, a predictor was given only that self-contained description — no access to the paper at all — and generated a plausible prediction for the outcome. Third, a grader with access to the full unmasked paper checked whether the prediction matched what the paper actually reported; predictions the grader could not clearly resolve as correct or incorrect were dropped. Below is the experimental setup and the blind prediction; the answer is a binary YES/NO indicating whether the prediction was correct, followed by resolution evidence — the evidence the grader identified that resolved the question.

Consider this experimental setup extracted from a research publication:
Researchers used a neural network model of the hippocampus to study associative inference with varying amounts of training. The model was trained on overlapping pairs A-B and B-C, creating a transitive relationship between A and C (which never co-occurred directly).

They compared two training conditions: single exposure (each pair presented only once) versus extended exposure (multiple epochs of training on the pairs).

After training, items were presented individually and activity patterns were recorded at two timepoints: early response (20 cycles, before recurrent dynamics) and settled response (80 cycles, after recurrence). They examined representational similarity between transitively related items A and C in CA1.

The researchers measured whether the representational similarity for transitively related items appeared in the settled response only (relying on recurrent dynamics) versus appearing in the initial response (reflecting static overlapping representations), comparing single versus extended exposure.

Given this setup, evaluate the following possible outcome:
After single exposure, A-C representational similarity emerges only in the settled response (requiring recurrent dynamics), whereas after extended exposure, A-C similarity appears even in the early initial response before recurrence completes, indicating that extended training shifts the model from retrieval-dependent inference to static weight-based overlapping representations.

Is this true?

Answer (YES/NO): YES